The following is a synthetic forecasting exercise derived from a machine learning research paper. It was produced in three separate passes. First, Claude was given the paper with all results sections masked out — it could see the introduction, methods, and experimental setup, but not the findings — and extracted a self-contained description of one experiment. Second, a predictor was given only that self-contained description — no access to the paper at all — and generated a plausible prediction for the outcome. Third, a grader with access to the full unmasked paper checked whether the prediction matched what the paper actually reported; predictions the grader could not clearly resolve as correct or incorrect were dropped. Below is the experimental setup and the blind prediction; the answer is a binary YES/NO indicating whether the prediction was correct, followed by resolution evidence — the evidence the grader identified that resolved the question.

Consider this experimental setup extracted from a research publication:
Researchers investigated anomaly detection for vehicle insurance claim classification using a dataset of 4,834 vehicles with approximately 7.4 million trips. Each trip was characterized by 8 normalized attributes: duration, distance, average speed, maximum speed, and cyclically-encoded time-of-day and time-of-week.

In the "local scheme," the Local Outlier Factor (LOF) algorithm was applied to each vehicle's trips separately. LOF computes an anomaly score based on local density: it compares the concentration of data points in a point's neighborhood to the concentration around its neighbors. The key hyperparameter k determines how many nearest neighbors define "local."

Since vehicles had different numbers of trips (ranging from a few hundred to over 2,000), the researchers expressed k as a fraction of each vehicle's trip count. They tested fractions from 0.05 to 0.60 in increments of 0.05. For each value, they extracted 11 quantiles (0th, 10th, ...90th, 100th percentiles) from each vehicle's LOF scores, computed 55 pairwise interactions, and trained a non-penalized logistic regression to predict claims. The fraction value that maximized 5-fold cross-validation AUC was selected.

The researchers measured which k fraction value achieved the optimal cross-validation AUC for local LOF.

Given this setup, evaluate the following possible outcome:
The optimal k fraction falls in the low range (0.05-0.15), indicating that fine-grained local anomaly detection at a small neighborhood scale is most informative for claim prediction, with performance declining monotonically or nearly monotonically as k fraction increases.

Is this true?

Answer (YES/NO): NO